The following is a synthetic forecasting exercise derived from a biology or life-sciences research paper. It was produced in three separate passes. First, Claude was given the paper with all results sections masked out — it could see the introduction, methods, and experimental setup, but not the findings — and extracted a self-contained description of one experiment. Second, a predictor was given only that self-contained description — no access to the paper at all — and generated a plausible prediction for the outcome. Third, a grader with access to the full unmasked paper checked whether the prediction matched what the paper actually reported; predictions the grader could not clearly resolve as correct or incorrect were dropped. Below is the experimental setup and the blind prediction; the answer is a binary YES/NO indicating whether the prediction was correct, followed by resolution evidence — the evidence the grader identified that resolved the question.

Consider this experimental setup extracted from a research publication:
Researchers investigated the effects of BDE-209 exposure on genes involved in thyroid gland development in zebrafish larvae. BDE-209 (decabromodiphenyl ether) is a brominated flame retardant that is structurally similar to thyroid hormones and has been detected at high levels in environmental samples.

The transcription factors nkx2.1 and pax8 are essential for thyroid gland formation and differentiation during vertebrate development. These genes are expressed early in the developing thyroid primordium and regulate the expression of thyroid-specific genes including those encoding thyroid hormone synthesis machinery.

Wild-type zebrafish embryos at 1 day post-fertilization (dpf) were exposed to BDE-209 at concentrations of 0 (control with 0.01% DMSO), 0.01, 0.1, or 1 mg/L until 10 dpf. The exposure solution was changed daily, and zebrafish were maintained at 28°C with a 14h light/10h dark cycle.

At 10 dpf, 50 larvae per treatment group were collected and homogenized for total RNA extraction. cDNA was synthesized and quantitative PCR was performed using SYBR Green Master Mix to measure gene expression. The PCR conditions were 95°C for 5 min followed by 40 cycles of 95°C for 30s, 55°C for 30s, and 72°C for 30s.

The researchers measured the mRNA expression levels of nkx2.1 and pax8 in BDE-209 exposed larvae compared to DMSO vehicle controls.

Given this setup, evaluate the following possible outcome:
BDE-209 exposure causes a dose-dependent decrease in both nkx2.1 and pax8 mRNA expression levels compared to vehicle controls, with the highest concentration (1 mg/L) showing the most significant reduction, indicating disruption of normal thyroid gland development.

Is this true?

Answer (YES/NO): NO